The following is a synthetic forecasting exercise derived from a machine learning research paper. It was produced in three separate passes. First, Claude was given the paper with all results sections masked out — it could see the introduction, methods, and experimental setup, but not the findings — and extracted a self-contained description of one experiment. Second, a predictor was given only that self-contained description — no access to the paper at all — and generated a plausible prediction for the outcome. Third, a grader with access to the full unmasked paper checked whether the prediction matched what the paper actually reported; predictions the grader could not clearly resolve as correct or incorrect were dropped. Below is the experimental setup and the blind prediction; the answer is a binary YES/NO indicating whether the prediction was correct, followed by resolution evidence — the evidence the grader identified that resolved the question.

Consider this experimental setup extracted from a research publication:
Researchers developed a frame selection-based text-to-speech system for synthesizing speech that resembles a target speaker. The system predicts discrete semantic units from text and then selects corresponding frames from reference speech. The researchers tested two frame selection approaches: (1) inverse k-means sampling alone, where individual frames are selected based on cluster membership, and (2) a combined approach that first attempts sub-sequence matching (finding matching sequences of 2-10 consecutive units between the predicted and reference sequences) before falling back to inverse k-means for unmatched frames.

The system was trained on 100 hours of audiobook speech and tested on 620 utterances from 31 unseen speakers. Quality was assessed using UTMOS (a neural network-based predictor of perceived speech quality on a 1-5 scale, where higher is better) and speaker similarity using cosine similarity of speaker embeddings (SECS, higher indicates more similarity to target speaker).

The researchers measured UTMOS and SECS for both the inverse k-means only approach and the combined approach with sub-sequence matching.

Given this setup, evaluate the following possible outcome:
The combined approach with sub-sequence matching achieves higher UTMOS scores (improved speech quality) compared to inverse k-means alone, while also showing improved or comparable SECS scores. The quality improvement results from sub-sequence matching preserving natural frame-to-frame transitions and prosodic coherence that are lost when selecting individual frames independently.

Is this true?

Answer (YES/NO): NO